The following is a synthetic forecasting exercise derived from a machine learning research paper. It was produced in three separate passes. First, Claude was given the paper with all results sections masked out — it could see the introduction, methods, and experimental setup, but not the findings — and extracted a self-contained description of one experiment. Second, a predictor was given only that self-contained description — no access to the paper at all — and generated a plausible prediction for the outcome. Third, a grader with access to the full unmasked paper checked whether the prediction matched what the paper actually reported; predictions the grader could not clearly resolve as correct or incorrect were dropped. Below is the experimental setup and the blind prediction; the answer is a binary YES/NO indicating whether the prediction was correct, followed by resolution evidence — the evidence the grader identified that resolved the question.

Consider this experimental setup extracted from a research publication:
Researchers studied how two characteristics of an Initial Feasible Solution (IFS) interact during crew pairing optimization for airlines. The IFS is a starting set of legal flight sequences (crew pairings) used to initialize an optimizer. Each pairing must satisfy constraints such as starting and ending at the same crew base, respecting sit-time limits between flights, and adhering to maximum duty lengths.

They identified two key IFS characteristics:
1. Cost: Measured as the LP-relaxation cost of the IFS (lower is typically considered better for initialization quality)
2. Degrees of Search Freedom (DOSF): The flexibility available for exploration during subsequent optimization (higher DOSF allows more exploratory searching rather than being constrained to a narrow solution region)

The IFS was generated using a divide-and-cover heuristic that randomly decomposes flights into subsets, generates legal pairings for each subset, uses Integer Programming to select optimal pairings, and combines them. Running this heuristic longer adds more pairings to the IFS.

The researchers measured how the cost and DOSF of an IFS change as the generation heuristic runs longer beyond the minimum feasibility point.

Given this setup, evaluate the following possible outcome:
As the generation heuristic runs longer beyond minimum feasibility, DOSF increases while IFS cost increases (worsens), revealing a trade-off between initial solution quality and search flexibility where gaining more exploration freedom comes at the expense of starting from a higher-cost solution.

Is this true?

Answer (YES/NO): NO